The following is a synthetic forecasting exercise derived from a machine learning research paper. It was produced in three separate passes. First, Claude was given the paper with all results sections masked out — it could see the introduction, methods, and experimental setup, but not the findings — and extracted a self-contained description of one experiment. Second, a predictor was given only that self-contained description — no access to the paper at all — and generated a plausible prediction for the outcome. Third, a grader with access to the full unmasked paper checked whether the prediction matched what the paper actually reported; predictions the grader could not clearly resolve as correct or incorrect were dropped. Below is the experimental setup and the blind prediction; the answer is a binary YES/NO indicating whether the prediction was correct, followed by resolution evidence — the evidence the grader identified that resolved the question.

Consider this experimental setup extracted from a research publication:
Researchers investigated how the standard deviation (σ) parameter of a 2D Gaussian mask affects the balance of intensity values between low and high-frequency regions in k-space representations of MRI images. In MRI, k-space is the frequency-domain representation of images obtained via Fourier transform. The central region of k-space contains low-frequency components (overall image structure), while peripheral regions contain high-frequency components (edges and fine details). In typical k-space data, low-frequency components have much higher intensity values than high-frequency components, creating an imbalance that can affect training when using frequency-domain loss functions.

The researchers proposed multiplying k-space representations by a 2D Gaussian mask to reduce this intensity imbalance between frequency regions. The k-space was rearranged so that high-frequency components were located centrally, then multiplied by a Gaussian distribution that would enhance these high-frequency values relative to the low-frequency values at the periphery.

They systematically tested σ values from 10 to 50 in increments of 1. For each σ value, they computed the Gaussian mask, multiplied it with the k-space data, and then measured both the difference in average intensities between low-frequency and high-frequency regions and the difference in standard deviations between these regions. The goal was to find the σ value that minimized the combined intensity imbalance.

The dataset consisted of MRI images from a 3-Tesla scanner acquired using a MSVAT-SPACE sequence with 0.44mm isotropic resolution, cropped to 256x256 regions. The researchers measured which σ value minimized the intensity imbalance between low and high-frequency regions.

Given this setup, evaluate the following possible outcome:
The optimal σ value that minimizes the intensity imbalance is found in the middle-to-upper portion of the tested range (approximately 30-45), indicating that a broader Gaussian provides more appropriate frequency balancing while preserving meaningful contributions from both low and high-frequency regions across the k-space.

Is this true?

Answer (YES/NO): YES